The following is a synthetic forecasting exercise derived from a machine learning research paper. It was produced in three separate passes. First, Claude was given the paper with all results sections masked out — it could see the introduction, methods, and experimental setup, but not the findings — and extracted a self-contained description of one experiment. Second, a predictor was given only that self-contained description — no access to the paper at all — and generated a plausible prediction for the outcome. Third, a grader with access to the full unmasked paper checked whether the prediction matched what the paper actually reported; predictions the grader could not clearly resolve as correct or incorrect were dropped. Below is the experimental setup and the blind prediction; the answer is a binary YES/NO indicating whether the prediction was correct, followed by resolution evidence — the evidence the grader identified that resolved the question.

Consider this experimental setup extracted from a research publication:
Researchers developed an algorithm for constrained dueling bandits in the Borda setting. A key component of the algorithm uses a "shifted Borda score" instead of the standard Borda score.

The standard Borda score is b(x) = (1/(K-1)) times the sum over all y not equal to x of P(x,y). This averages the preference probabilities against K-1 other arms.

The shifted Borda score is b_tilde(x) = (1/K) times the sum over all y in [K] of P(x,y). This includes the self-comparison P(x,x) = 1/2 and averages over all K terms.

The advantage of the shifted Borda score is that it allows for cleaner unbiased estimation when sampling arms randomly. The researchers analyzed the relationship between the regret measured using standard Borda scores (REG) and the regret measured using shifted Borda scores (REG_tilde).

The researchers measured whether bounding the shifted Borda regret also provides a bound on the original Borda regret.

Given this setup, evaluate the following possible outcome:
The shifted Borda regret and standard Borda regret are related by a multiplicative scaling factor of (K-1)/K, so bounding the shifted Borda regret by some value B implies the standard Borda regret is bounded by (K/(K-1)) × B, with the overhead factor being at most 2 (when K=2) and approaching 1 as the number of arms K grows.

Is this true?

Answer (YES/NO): YES